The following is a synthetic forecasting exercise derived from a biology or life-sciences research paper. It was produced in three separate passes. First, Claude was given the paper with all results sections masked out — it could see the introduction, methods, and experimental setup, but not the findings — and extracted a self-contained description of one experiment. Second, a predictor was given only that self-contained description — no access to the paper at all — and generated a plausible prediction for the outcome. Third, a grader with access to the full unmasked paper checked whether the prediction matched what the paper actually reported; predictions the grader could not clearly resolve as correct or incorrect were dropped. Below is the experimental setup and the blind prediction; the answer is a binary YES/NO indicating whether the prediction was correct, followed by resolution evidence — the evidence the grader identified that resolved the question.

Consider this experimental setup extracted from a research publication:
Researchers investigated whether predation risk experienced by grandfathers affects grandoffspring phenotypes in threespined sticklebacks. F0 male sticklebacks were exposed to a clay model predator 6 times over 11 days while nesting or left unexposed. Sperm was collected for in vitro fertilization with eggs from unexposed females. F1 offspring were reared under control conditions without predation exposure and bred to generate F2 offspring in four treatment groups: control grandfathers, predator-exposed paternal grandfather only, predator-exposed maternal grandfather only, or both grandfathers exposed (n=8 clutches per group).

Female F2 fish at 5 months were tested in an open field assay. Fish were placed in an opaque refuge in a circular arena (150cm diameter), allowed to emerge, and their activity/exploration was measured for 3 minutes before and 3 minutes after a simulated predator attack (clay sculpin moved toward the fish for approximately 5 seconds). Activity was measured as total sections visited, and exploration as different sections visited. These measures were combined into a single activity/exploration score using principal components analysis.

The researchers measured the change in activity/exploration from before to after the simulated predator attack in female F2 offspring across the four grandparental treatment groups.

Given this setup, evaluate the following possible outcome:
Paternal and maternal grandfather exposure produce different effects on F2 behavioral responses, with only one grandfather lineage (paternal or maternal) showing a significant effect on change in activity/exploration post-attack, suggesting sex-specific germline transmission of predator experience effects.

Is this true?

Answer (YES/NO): YES